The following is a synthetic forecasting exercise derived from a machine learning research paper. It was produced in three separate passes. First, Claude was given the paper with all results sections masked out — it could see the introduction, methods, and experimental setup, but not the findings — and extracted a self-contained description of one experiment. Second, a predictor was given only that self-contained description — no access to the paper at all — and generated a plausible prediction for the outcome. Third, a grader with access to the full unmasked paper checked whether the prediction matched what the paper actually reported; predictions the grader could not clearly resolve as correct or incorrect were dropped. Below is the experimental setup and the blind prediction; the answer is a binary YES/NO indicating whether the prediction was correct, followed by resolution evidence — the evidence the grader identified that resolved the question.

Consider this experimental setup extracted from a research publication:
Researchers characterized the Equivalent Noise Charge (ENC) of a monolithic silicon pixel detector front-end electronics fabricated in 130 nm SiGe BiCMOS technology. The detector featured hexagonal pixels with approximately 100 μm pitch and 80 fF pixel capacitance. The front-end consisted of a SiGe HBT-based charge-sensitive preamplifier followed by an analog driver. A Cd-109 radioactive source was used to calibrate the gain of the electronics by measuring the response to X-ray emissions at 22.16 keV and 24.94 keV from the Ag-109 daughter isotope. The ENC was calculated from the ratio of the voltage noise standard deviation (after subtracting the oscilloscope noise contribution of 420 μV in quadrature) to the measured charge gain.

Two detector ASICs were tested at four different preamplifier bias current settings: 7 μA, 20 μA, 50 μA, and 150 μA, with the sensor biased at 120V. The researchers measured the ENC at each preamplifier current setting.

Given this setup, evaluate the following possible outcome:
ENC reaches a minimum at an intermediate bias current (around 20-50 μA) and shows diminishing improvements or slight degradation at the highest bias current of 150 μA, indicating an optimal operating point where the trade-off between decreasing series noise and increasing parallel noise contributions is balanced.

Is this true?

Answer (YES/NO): YES